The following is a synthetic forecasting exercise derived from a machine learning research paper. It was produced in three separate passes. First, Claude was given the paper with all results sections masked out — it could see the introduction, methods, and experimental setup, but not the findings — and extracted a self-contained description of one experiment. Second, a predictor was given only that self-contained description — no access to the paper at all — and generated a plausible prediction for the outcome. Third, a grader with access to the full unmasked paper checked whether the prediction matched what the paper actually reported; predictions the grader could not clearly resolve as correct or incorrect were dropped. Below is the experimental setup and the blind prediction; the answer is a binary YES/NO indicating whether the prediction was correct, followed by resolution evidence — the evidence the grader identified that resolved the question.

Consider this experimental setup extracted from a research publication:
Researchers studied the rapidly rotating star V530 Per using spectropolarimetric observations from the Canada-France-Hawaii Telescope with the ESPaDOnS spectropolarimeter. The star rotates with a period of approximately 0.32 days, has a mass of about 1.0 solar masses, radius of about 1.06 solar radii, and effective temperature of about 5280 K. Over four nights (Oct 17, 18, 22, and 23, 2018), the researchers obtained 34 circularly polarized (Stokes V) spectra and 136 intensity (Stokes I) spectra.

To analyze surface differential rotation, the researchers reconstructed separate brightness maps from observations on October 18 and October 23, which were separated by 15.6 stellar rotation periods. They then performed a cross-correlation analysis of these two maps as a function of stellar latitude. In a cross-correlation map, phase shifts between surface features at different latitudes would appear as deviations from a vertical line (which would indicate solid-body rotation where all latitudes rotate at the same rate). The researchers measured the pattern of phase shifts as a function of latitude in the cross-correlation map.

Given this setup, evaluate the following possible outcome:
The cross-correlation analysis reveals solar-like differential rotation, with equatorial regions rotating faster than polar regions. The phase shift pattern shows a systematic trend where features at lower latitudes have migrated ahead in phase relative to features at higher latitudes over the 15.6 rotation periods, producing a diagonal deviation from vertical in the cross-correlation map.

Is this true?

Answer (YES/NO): YES